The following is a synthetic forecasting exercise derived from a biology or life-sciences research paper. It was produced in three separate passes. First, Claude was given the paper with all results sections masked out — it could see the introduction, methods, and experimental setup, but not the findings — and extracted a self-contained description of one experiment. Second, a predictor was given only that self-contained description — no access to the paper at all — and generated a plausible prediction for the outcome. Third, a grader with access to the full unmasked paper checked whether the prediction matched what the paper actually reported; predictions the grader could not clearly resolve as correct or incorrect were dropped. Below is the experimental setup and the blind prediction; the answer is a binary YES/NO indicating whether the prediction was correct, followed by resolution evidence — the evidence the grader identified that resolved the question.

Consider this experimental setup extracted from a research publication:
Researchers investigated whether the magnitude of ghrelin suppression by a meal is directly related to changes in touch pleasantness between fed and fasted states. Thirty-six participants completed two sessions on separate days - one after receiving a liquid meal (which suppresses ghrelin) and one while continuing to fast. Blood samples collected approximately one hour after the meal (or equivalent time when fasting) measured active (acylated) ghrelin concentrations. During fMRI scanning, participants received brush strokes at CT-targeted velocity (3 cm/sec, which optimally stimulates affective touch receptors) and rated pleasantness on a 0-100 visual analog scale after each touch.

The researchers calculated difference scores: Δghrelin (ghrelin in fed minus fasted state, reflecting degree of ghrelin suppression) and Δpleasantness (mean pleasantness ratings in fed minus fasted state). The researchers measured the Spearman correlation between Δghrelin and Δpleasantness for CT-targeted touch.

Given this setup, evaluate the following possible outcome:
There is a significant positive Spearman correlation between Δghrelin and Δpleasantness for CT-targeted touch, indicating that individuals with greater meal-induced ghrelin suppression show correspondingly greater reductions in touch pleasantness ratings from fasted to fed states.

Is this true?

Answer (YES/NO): NO